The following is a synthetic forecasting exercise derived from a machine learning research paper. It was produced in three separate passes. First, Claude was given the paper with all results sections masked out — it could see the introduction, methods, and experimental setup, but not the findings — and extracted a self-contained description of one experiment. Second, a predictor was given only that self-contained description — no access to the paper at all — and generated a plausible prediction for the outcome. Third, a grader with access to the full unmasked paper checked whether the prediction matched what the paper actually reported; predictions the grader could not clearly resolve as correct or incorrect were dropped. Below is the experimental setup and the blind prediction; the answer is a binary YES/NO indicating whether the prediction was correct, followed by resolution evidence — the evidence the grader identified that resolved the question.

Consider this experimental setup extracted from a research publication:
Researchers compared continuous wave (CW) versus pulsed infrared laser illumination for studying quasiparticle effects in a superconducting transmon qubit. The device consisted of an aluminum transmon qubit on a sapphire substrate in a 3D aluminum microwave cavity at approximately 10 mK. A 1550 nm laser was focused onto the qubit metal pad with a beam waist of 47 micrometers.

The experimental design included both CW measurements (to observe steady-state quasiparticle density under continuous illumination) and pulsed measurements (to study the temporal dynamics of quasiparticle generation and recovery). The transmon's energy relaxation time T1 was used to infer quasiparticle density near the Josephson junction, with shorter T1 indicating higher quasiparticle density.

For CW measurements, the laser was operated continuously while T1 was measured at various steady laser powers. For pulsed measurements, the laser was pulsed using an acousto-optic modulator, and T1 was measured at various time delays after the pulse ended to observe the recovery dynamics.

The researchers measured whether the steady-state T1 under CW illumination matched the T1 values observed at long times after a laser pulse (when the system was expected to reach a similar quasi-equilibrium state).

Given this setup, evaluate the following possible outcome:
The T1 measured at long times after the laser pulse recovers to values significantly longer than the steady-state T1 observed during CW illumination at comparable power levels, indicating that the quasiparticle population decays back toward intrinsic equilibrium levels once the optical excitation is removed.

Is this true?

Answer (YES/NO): YES